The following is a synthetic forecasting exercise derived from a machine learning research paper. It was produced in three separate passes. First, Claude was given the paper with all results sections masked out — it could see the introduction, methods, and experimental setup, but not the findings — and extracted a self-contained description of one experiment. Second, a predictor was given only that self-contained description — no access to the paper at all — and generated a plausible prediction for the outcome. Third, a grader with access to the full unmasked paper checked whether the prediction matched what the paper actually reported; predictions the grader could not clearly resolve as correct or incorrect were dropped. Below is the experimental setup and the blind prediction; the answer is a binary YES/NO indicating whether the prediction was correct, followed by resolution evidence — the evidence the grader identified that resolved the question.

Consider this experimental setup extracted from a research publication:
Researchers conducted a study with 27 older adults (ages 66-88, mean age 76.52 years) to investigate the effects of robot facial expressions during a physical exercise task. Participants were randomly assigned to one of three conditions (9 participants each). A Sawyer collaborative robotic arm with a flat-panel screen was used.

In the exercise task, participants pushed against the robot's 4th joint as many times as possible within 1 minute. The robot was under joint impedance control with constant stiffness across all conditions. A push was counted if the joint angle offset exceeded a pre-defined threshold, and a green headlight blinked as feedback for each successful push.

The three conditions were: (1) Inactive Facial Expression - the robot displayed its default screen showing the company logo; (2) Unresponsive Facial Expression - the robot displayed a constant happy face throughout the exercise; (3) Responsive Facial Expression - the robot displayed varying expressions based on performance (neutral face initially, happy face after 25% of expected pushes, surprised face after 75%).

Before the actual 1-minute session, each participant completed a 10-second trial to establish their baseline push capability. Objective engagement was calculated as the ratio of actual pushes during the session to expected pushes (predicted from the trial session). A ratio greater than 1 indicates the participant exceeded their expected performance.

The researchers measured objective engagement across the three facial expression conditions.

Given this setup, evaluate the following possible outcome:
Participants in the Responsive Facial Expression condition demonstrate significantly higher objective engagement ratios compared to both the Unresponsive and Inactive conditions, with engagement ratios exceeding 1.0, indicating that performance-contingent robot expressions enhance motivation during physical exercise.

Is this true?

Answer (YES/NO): NO